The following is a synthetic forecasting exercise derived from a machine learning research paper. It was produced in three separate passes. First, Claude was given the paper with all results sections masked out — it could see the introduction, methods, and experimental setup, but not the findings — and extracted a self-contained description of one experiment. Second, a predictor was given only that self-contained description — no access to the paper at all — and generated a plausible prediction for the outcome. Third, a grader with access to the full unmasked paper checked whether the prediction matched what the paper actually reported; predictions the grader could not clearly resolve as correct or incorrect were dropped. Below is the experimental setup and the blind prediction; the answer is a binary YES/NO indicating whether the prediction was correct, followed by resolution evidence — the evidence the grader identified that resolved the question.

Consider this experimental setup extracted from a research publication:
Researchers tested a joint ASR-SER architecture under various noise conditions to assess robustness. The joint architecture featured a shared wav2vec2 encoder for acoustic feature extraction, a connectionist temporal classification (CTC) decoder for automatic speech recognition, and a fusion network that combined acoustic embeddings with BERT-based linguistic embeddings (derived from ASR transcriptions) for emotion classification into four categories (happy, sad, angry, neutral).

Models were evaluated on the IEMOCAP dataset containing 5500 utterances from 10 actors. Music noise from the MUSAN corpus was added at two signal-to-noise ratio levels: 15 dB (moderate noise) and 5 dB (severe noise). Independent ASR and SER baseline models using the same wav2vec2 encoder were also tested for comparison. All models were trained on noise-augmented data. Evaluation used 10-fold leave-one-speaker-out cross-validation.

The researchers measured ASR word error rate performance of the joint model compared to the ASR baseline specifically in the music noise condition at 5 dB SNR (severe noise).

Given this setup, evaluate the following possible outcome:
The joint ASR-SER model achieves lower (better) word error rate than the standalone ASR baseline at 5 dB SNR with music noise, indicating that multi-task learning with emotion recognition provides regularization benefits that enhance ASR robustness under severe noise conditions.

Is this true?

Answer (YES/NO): NO